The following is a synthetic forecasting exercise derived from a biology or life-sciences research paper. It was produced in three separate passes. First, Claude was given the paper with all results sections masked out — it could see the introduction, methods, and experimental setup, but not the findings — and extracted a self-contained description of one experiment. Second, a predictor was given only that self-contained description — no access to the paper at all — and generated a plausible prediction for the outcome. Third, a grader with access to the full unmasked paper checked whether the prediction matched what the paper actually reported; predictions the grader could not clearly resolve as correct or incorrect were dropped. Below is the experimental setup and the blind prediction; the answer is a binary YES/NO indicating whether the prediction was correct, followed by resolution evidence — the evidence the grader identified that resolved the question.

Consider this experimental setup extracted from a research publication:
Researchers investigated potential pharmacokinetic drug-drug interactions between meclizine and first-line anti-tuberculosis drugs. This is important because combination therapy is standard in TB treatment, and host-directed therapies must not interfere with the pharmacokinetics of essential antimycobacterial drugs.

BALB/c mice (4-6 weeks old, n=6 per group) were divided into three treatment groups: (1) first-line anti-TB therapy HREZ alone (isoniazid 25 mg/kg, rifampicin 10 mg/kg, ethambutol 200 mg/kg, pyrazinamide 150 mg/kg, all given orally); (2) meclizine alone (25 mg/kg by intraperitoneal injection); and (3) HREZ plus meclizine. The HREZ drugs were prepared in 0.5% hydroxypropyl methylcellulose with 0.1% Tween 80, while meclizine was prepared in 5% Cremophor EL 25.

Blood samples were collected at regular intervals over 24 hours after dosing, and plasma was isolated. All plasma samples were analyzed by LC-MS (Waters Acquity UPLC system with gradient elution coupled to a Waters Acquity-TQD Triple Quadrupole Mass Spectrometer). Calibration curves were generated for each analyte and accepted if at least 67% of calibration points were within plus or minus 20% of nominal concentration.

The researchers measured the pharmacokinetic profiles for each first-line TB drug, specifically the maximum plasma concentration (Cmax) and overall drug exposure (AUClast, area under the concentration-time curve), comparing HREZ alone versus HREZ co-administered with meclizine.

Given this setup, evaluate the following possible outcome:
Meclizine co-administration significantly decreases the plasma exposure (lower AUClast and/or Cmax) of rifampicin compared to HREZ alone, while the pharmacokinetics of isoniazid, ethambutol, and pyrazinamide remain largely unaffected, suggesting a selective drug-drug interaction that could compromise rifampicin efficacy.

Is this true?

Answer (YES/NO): NO